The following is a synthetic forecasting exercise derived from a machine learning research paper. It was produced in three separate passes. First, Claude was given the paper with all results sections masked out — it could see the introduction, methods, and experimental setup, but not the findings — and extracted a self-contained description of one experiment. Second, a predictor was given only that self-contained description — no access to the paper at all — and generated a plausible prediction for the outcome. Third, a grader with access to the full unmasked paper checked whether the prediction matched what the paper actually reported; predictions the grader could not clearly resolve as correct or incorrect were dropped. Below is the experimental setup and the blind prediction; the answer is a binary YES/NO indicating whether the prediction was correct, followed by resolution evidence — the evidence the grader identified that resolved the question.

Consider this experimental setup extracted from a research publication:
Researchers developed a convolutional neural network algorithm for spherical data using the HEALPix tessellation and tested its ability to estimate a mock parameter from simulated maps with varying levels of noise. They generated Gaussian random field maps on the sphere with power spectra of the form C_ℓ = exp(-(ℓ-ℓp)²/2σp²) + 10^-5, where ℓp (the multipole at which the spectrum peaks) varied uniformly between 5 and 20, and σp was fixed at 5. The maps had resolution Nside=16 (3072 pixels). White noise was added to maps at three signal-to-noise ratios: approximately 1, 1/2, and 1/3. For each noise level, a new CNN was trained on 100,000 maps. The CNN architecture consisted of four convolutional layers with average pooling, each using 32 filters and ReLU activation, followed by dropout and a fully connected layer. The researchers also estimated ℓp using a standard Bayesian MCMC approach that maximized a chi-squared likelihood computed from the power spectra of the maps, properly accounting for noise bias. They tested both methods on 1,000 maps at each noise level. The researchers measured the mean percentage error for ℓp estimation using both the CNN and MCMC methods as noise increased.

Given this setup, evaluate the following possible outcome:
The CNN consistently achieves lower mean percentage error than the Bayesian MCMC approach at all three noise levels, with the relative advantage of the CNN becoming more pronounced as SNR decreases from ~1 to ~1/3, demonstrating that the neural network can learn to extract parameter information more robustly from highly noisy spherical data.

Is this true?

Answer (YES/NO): NO